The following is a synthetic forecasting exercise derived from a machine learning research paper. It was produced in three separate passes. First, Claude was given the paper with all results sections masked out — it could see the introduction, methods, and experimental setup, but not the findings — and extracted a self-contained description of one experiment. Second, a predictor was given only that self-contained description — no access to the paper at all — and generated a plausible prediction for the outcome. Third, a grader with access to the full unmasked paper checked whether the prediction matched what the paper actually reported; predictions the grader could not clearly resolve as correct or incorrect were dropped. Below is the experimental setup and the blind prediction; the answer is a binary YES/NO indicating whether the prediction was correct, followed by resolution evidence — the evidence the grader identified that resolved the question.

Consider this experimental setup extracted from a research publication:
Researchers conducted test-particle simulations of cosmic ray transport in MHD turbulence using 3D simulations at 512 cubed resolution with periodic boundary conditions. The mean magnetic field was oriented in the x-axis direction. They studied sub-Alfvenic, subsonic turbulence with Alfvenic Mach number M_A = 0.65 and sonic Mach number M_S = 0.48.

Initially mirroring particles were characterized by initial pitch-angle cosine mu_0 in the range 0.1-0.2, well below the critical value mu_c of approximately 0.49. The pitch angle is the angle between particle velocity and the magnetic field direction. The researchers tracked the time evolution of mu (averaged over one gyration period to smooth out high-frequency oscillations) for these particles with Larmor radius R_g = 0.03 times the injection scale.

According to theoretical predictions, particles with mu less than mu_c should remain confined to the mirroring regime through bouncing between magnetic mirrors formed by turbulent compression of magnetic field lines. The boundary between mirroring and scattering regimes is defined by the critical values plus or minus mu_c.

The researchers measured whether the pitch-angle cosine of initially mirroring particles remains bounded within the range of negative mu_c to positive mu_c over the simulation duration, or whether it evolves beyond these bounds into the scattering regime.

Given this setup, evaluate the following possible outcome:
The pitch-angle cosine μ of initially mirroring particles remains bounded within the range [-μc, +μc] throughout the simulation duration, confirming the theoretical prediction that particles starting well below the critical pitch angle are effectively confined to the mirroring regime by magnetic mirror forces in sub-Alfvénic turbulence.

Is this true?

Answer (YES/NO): NO